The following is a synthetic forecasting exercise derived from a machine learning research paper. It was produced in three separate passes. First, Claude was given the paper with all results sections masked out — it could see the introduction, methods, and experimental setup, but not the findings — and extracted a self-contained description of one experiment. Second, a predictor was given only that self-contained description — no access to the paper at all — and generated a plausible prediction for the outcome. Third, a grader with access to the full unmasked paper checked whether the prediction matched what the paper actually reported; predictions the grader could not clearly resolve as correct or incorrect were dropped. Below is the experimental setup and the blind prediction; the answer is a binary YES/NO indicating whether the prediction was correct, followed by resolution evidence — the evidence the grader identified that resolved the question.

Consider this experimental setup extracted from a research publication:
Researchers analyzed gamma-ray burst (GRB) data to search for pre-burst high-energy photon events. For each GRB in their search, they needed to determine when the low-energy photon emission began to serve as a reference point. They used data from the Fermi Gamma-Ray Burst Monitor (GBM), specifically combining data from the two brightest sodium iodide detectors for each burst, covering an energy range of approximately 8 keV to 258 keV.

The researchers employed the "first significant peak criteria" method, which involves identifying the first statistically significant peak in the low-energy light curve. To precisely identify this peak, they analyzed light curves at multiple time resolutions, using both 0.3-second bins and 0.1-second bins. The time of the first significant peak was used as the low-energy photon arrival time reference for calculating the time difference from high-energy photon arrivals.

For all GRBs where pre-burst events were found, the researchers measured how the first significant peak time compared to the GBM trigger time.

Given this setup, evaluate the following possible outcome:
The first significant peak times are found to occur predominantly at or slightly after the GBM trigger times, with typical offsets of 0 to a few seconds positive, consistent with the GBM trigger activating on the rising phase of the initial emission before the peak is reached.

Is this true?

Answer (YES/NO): NO